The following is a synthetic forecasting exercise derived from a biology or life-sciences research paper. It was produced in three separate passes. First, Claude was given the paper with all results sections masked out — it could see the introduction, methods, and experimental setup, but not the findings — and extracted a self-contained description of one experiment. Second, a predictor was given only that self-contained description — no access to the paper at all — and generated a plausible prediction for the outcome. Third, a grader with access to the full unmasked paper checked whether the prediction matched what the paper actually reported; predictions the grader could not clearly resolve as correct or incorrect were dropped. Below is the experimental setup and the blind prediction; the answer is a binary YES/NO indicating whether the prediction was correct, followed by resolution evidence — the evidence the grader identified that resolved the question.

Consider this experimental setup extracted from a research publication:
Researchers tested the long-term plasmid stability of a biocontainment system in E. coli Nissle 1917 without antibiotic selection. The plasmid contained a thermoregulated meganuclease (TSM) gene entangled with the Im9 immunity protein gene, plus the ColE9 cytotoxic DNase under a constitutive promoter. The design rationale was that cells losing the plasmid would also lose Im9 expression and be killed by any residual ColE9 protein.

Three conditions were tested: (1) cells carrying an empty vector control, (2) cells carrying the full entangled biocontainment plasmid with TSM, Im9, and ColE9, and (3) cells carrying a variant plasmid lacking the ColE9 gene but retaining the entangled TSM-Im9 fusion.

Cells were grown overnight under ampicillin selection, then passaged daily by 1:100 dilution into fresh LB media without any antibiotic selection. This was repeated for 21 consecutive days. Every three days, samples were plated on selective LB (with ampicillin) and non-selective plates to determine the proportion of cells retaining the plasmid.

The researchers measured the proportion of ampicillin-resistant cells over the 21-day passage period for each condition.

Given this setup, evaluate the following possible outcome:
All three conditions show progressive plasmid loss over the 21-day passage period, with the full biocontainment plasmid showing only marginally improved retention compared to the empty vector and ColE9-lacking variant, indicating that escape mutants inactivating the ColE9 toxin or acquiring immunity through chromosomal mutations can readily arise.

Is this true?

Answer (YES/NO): NO